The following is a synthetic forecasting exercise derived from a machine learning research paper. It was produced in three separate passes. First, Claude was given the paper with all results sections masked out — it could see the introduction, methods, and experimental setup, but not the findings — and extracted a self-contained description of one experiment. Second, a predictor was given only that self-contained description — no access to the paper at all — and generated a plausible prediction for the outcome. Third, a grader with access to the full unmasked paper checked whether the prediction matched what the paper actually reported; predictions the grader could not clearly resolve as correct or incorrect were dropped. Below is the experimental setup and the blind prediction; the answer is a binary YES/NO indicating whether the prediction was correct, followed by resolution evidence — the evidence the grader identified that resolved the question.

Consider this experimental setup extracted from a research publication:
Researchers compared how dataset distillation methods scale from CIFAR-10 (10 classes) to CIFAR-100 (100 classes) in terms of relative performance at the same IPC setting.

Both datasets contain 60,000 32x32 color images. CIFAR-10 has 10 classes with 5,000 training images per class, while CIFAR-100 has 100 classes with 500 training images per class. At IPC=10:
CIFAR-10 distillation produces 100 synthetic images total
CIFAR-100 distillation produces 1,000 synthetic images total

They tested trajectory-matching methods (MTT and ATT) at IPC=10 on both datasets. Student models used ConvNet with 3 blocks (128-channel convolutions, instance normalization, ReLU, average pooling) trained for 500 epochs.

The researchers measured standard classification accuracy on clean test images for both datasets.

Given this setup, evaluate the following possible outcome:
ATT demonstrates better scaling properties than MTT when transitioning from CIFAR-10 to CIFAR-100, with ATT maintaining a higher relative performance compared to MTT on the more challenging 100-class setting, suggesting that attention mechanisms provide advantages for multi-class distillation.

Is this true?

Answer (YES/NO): NO